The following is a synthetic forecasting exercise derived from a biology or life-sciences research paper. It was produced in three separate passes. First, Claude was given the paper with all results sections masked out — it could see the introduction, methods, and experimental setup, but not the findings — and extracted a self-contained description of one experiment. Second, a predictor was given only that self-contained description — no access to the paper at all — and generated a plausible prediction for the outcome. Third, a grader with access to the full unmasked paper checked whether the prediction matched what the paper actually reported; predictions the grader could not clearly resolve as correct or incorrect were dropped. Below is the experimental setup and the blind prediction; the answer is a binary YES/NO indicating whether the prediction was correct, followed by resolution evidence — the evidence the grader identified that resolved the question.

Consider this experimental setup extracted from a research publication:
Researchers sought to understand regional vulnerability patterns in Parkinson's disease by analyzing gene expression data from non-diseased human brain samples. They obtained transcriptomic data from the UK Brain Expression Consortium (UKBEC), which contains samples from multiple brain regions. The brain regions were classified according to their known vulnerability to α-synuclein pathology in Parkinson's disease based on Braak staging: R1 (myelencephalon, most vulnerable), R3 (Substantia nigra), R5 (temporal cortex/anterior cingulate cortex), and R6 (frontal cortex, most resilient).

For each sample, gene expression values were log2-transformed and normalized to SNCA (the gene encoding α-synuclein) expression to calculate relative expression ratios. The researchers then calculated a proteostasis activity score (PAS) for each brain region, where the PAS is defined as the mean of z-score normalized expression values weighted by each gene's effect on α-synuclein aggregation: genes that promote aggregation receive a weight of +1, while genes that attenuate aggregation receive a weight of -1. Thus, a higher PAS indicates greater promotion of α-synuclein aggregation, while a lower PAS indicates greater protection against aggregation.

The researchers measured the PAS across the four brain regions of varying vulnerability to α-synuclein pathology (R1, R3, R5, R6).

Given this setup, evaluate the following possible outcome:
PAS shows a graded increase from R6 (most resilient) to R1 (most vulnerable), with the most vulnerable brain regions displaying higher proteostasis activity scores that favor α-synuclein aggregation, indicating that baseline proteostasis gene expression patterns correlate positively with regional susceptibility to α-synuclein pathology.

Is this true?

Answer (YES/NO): NO